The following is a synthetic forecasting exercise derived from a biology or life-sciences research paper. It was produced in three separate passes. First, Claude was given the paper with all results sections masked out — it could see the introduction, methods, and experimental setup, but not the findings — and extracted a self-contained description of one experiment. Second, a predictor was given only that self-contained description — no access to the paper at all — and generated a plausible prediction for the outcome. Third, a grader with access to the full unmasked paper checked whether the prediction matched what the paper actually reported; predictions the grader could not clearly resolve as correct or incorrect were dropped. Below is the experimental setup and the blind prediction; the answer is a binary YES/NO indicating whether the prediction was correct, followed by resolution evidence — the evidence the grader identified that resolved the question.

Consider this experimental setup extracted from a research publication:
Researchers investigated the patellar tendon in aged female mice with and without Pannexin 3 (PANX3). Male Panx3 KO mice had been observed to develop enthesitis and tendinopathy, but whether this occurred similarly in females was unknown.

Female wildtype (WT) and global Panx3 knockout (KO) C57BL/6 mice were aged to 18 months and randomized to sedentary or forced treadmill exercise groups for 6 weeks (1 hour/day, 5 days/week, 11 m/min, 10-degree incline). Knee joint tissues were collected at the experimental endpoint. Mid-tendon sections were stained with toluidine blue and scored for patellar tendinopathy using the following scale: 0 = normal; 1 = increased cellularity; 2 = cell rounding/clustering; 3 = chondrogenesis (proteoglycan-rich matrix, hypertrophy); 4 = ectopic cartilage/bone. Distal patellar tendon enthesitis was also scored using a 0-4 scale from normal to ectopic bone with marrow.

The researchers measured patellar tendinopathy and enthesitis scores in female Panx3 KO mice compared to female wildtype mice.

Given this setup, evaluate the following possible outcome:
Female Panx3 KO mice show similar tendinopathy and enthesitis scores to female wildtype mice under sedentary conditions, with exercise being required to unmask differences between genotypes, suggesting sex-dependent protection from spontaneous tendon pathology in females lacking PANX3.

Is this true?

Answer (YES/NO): NO